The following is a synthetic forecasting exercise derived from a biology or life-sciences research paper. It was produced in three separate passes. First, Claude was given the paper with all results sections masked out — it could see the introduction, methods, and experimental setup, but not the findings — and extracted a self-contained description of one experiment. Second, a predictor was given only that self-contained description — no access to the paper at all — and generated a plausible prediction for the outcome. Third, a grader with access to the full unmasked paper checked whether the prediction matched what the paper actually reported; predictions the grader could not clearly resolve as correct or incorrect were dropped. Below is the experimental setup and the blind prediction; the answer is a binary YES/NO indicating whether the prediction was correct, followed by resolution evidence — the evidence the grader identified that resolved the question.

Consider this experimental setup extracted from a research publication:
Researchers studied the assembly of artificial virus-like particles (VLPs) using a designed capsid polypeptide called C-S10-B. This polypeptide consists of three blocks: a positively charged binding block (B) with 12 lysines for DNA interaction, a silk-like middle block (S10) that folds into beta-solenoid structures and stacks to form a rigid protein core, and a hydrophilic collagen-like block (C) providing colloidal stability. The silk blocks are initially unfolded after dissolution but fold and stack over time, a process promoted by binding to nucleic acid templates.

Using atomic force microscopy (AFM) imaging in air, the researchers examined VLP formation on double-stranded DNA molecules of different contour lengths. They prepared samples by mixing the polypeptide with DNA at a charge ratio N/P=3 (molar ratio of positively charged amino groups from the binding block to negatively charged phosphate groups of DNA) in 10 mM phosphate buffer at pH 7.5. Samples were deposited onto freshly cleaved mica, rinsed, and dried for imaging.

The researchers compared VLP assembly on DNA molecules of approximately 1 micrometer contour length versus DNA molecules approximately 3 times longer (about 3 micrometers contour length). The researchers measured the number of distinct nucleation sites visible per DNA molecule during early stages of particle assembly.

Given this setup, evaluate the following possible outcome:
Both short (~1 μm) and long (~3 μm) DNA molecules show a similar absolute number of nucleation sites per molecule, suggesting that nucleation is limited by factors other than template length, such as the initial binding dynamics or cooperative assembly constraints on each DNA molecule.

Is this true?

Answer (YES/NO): NO